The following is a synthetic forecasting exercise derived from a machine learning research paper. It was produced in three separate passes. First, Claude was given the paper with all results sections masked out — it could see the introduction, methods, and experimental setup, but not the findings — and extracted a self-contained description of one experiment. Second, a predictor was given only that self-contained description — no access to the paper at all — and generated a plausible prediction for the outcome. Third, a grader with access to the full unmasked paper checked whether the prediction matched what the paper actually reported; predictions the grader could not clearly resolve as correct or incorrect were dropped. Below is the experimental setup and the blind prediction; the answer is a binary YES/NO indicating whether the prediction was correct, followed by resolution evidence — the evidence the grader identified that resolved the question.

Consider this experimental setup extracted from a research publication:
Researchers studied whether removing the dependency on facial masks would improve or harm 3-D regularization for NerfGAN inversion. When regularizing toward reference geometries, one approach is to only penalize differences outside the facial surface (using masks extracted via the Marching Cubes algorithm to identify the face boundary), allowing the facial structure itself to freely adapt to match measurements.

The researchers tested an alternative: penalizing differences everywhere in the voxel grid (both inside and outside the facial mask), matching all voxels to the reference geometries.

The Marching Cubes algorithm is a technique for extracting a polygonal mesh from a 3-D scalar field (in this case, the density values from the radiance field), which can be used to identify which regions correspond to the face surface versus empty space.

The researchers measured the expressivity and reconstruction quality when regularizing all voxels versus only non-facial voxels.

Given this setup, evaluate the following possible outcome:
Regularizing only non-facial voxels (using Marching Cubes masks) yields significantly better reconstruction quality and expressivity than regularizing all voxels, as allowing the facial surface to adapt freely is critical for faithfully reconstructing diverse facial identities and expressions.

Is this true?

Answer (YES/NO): YES